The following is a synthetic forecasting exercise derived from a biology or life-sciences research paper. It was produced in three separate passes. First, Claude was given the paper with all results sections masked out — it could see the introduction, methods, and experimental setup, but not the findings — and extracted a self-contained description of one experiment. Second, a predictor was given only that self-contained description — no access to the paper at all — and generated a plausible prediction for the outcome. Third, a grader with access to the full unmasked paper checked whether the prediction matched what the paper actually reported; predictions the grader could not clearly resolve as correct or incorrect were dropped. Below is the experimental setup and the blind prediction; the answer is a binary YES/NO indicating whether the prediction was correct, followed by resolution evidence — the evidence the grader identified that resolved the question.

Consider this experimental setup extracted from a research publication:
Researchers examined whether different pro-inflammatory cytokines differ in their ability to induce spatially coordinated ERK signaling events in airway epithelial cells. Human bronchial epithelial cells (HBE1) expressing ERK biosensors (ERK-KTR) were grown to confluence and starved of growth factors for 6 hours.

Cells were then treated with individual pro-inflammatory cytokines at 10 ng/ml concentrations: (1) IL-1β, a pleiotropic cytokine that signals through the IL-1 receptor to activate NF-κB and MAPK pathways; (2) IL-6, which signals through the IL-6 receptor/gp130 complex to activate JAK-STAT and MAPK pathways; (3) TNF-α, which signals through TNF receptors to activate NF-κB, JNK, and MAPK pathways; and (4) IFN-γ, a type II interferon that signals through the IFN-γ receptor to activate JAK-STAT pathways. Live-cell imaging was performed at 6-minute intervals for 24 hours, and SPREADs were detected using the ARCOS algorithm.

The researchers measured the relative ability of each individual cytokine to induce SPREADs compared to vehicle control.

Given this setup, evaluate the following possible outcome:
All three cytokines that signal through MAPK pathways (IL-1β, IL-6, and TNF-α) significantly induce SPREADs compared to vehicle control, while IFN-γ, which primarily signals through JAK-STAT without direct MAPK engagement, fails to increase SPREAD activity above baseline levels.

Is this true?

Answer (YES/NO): NO